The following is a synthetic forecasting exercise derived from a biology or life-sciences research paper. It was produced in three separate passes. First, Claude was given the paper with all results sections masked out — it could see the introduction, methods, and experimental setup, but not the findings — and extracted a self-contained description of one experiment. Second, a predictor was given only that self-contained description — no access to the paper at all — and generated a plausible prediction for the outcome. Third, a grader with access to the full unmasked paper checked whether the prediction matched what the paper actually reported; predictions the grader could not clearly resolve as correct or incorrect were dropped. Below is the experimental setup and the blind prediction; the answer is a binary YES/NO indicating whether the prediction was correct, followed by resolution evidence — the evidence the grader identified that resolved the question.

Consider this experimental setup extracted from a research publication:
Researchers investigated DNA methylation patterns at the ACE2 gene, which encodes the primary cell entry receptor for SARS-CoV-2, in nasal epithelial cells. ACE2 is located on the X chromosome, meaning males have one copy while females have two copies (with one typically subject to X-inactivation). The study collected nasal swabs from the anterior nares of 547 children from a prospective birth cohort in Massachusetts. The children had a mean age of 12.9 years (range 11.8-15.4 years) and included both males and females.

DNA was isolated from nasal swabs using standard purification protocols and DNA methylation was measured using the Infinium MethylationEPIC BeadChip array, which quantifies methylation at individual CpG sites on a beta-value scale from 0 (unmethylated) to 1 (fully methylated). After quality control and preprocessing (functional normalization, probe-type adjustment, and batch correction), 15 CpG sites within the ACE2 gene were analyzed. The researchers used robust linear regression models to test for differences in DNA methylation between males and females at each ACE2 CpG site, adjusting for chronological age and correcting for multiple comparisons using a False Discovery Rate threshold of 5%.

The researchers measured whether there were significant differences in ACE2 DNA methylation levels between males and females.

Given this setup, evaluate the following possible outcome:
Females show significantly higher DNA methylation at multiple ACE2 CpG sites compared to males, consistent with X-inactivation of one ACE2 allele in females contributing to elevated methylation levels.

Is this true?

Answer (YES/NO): NO